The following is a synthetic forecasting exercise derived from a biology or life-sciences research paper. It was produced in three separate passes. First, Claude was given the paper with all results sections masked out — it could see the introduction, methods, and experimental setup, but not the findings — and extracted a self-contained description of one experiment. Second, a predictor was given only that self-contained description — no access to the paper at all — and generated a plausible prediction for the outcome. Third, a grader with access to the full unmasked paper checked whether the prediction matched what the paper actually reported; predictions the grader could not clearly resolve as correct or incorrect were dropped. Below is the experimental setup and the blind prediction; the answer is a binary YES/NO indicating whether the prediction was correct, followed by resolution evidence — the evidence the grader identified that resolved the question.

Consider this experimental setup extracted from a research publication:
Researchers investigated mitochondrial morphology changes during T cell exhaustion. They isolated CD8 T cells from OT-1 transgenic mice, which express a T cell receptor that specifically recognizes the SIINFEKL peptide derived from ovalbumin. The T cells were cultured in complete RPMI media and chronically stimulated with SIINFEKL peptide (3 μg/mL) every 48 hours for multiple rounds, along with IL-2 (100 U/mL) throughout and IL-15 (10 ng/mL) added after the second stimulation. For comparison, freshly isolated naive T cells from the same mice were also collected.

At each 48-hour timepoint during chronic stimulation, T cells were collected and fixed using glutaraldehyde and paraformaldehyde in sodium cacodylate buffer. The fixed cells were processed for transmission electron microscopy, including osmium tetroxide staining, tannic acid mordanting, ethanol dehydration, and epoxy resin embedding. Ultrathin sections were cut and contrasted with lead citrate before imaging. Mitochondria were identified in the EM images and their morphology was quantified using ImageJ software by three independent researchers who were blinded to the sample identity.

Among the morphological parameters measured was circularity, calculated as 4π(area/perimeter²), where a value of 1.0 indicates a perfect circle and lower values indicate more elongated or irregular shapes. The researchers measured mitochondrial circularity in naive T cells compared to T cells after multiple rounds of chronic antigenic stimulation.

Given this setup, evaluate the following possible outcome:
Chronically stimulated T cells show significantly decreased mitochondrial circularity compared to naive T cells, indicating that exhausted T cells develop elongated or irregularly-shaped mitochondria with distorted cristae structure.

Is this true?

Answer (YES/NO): NO